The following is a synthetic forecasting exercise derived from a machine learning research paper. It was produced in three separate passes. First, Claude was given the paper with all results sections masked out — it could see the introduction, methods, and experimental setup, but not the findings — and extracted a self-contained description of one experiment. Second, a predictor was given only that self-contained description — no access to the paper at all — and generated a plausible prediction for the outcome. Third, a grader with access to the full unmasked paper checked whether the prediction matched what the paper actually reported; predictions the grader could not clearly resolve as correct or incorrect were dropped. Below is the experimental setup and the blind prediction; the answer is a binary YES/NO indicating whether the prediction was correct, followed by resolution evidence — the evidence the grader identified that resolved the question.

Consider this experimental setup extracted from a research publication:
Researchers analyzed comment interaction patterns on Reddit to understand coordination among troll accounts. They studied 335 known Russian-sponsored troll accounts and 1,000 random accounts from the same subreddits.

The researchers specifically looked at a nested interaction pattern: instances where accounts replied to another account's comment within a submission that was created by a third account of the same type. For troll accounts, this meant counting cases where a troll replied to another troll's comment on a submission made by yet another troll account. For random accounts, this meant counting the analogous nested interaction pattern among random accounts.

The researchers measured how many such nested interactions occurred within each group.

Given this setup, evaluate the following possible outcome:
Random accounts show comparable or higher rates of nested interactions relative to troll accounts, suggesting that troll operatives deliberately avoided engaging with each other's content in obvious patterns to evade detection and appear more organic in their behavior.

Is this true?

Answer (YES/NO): NO